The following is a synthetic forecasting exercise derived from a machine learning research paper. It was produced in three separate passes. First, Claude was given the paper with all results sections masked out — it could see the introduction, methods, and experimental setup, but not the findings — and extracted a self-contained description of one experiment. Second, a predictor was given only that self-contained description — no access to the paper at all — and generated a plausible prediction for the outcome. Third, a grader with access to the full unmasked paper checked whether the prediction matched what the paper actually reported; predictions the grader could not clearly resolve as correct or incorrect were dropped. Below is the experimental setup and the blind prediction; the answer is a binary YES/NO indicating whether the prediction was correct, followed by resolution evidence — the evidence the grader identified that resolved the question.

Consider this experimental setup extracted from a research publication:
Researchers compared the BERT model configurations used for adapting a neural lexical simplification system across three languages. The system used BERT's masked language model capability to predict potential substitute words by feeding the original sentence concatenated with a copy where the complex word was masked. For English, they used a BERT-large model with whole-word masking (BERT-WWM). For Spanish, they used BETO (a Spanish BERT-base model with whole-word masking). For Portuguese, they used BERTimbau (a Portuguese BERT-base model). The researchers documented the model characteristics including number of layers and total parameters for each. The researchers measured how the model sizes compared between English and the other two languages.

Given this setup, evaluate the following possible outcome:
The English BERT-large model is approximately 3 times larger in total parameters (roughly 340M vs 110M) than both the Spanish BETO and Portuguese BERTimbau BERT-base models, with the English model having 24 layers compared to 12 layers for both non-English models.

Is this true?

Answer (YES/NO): YES